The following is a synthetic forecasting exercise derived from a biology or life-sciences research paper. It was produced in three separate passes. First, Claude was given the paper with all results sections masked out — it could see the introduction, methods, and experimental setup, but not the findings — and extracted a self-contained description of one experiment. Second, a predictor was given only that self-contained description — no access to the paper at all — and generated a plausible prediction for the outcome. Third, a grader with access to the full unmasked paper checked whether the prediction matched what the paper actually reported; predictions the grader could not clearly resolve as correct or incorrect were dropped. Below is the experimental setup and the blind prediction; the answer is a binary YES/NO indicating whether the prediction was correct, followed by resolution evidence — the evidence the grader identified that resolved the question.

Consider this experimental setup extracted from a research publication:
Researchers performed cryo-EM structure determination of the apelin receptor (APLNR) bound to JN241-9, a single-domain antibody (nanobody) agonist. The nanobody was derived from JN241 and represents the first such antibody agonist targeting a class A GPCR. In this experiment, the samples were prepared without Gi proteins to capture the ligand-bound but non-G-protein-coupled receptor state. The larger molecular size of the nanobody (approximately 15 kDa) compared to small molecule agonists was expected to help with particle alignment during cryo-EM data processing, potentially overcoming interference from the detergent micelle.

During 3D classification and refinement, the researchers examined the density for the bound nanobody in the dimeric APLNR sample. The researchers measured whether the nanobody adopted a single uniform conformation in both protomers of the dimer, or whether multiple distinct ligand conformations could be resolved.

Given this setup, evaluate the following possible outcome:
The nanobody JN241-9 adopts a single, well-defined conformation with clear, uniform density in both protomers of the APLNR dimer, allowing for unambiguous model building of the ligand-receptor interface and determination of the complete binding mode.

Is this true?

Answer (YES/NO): NO